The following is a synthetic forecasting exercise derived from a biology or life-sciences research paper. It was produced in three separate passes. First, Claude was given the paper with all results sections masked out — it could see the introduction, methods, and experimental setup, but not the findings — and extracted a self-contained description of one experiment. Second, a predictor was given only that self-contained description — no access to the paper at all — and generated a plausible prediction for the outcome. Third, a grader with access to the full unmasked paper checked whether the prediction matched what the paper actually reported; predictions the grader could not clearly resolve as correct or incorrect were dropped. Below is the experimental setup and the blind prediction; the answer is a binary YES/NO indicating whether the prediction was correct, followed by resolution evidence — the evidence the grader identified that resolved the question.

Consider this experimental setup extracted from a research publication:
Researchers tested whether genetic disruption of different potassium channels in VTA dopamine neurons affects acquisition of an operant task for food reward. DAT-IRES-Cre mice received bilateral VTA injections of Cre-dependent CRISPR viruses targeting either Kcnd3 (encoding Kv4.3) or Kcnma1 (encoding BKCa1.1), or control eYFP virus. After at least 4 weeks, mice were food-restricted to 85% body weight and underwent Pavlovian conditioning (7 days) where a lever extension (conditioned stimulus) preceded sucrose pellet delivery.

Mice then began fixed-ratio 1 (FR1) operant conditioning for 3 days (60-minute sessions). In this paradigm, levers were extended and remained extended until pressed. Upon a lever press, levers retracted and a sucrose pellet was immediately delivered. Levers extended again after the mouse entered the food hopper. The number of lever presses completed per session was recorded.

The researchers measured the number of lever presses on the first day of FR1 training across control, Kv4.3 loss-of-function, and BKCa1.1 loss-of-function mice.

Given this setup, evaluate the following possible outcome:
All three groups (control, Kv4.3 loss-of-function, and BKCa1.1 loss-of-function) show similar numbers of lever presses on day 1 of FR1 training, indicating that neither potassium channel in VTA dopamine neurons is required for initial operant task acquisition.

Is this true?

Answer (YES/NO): NO